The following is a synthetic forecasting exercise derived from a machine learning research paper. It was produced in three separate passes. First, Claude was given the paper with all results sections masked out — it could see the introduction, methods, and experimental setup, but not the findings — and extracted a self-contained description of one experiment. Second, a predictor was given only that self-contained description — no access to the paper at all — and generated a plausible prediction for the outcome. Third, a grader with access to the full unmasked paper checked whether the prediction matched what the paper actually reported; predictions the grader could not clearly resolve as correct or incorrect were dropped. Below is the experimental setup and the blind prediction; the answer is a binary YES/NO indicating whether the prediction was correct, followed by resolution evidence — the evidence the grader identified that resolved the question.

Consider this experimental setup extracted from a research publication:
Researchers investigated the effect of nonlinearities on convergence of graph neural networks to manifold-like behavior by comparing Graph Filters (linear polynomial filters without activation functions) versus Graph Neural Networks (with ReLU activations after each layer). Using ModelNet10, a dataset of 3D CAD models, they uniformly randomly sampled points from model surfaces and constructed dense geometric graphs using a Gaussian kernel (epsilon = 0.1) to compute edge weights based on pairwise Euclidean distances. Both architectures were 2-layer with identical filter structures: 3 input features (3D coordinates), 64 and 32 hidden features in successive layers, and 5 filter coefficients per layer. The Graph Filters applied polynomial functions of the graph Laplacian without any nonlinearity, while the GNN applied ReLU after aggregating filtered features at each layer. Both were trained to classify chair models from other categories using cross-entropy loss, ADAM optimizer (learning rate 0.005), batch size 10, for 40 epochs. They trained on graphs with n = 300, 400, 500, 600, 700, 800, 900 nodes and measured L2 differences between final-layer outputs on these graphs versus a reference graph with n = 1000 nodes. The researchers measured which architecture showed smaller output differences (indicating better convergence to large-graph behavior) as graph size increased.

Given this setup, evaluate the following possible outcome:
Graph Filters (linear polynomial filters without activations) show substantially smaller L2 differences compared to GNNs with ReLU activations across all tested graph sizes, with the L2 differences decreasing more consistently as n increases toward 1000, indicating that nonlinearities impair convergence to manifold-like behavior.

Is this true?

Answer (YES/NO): NO